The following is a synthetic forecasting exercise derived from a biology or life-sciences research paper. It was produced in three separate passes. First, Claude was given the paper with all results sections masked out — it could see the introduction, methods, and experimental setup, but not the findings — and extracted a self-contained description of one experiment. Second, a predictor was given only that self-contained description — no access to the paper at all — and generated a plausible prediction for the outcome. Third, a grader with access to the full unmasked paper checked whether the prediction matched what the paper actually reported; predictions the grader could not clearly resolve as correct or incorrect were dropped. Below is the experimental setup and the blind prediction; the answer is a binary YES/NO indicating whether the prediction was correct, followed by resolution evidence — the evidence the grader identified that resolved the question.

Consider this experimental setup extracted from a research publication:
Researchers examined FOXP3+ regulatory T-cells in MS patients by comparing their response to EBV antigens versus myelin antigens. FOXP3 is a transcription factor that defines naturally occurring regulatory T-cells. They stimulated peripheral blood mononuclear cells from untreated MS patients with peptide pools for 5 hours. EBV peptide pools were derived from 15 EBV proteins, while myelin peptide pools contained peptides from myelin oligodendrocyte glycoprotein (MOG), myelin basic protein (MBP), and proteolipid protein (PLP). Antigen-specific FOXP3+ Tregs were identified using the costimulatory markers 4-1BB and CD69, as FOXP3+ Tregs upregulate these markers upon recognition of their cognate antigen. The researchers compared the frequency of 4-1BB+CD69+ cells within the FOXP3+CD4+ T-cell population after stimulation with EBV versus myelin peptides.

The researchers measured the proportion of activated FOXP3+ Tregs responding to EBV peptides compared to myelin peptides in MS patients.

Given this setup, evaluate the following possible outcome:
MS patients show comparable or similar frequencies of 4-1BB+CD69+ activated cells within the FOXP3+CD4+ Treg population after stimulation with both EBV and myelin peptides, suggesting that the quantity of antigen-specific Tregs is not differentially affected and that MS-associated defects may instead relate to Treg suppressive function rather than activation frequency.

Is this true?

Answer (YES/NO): NO